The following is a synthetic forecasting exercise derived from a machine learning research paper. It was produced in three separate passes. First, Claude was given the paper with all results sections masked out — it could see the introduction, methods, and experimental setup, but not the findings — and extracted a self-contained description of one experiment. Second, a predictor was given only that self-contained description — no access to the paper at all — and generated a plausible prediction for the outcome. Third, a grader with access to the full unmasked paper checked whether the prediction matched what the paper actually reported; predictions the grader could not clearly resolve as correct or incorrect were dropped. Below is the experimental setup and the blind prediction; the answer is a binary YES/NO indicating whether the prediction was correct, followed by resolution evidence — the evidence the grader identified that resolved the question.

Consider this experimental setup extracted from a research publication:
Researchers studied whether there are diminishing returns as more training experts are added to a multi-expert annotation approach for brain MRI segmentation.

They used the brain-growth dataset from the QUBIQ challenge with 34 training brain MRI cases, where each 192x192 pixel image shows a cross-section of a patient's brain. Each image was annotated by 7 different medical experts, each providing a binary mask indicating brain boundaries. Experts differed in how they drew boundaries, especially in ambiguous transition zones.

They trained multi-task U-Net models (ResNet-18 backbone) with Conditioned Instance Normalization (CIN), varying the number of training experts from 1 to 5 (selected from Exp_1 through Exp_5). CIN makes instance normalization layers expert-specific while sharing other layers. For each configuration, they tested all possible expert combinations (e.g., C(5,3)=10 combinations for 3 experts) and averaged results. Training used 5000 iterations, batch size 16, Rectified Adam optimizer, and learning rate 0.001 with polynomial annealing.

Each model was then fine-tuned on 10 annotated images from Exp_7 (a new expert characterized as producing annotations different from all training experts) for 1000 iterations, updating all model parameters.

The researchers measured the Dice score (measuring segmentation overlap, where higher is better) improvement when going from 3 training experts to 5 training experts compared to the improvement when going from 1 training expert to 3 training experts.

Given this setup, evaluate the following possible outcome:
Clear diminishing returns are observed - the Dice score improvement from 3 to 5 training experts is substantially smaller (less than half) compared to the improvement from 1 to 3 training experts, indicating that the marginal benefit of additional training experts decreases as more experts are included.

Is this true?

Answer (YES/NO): NO